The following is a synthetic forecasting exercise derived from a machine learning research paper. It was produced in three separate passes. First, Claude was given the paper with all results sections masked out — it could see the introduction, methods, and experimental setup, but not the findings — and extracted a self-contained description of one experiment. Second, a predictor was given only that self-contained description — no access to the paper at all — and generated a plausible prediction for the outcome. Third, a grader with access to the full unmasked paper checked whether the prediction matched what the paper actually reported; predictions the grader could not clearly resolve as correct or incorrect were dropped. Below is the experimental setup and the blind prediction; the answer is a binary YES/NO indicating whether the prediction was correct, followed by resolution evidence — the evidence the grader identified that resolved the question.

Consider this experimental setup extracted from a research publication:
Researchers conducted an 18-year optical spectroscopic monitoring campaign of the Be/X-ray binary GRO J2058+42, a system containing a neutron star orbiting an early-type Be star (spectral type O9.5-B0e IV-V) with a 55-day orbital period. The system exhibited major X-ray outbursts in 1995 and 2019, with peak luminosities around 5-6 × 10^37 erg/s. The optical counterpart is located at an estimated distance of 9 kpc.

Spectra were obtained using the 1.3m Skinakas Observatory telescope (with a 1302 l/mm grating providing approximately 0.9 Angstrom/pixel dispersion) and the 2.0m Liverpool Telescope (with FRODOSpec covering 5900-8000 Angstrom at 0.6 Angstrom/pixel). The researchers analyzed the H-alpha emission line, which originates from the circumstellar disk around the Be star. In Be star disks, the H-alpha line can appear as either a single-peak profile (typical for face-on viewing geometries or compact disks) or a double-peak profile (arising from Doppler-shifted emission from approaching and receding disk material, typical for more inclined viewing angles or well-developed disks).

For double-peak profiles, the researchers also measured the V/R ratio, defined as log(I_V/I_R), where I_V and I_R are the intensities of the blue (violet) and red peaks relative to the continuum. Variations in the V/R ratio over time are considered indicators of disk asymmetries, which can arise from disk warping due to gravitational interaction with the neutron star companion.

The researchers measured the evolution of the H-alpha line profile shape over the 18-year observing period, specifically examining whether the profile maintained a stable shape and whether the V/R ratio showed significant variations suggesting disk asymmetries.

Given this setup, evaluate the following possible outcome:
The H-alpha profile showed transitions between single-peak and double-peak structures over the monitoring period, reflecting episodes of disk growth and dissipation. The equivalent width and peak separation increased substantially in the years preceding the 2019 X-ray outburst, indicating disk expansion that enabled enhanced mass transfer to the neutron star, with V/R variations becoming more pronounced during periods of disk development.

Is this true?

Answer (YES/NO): NO